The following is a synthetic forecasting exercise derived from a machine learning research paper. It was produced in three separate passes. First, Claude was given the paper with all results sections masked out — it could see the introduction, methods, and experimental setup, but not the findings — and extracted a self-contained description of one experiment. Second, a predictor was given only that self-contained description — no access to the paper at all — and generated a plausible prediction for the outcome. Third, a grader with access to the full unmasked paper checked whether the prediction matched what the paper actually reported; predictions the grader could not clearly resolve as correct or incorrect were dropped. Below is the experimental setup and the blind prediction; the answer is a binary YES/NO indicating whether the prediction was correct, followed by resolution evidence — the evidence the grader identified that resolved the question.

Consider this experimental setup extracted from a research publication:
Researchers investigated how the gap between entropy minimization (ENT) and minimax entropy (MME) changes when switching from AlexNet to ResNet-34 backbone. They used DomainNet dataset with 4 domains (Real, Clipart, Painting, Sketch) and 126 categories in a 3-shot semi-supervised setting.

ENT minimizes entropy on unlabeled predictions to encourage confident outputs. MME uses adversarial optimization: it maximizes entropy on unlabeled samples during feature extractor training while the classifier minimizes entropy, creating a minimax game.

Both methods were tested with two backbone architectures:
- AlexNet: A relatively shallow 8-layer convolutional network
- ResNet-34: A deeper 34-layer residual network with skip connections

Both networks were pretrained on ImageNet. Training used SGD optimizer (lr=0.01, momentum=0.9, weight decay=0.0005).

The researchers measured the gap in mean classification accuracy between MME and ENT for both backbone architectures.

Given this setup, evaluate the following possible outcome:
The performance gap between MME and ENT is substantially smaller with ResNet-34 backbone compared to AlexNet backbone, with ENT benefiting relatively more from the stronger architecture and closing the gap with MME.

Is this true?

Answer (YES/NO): YES